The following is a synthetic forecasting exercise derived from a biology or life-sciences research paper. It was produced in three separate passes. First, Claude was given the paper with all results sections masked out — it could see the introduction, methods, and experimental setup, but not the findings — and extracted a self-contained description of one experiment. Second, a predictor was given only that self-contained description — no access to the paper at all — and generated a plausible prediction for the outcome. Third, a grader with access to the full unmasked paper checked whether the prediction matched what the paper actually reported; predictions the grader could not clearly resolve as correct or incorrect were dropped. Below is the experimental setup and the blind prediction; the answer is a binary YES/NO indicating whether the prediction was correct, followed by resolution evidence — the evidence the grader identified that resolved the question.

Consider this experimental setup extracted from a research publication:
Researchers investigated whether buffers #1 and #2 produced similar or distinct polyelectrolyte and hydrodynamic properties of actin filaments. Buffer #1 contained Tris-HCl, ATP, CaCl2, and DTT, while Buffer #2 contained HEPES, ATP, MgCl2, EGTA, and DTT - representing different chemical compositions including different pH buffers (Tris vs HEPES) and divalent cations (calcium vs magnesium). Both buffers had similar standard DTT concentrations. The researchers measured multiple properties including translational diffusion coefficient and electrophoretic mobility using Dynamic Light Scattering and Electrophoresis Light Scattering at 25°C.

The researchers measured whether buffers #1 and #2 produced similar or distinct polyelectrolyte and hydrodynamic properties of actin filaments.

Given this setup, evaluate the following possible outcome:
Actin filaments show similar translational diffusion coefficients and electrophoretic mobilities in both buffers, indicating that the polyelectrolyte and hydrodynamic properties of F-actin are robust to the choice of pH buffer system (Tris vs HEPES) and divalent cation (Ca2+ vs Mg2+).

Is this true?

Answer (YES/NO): YES